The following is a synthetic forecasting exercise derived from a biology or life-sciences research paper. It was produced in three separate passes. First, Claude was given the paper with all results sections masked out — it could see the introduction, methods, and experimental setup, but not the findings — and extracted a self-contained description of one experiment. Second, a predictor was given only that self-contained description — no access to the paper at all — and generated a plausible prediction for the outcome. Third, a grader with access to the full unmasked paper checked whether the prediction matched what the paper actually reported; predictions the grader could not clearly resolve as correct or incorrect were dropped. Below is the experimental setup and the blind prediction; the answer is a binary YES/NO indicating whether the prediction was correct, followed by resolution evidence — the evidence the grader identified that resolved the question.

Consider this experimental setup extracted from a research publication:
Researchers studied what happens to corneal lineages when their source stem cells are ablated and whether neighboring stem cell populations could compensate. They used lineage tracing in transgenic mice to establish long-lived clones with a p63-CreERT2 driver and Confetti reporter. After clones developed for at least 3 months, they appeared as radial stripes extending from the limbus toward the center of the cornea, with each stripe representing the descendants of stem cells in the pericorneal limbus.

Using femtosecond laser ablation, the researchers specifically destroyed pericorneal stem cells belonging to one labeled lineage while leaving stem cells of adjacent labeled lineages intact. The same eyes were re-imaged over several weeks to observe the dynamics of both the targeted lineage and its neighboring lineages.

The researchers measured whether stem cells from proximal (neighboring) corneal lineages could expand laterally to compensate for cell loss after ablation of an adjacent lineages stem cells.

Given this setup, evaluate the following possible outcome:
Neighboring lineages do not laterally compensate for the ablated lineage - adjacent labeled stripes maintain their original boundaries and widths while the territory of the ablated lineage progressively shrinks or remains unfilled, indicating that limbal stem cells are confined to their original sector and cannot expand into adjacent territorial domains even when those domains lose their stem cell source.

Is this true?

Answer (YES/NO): NO